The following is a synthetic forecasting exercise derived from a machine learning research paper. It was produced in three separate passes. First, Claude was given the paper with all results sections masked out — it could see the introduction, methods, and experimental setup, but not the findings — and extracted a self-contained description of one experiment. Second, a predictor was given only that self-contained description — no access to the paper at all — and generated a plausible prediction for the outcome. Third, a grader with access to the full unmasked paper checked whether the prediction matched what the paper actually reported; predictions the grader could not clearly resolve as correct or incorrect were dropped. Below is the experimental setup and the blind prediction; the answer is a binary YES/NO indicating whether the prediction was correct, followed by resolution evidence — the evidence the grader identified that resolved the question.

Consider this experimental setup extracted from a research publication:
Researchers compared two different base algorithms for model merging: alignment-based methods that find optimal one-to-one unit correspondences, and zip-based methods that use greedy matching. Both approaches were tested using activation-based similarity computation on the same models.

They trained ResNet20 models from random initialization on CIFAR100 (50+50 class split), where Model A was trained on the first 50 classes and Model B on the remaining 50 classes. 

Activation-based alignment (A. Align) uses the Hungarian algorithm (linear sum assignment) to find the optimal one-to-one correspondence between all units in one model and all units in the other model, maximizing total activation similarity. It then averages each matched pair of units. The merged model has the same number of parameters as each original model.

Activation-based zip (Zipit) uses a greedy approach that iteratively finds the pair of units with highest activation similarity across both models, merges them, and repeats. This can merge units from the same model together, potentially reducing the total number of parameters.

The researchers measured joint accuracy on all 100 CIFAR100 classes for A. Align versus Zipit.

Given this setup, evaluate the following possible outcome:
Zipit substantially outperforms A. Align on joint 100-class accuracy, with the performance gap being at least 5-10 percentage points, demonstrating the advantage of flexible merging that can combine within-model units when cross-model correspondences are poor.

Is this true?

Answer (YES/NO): YES